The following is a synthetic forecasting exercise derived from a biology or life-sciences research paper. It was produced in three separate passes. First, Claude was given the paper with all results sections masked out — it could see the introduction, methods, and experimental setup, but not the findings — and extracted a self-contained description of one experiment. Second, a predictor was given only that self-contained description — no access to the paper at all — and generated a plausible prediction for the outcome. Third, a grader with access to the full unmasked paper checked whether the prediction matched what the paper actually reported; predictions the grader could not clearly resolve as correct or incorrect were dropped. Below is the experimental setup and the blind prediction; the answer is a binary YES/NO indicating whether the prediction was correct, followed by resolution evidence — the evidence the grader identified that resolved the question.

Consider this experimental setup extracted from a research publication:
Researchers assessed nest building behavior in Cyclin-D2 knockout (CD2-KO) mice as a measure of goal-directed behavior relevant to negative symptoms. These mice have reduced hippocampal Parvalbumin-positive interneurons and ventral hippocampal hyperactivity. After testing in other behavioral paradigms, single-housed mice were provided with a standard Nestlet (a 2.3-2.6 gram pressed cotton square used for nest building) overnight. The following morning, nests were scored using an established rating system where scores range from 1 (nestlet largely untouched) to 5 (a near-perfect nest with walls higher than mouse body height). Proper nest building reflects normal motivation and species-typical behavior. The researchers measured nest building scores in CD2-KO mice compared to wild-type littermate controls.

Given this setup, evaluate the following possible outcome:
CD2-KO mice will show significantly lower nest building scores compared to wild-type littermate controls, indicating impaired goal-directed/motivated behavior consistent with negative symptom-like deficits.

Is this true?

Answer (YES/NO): NO